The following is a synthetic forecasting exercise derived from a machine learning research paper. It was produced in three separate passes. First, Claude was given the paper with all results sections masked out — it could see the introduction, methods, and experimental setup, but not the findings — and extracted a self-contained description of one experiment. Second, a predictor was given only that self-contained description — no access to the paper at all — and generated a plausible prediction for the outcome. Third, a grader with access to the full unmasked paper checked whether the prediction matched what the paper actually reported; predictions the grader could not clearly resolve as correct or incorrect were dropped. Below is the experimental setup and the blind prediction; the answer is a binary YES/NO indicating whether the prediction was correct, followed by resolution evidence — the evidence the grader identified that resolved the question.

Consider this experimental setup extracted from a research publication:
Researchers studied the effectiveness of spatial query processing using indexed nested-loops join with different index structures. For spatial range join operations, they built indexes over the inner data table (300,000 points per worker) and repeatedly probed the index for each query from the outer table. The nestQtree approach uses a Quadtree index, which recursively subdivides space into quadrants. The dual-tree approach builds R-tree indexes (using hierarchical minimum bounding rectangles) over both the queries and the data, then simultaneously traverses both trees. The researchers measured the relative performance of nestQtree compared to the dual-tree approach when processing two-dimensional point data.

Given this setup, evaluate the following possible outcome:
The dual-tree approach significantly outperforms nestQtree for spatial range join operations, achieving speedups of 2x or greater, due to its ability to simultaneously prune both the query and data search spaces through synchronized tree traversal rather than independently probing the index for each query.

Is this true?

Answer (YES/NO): NO